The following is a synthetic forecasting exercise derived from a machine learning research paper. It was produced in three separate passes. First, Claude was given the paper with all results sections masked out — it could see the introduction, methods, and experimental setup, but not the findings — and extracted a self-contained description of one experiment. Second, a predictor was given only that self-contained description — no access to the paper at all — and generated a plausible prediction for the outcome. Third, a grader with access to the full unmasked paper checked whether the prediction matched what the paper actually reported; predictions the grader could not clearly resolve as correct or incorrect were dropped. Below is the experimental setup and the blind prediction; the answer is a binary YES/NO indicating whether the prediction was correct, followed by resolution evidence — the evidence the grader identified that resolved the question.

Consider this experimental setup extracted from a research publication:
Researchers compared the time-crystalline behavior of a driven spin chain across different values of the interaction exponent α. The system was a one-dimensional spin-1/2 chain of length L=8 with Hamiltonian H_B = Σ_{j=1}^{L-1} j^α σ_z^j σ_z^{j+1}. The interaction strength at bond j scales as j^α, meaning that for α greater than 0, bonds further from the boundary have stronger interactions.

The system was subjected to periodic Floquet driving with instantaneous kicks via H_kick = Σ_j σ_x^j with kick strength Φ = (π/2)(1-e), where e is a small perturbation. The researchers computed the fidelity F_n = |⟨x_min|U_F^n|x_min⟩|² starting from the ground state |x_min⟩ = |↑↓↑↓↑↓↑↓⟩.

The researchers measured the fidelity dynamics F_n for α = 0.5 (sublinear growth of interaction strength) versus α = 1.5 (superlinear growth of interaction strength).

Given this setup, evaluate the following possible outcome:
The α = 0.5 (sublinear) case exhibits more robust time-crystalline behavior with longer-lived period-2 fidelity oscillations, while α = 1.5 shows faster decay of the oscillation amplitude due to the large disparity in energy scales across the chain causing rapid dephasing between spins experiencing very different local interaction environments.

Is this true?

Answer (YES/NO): NO